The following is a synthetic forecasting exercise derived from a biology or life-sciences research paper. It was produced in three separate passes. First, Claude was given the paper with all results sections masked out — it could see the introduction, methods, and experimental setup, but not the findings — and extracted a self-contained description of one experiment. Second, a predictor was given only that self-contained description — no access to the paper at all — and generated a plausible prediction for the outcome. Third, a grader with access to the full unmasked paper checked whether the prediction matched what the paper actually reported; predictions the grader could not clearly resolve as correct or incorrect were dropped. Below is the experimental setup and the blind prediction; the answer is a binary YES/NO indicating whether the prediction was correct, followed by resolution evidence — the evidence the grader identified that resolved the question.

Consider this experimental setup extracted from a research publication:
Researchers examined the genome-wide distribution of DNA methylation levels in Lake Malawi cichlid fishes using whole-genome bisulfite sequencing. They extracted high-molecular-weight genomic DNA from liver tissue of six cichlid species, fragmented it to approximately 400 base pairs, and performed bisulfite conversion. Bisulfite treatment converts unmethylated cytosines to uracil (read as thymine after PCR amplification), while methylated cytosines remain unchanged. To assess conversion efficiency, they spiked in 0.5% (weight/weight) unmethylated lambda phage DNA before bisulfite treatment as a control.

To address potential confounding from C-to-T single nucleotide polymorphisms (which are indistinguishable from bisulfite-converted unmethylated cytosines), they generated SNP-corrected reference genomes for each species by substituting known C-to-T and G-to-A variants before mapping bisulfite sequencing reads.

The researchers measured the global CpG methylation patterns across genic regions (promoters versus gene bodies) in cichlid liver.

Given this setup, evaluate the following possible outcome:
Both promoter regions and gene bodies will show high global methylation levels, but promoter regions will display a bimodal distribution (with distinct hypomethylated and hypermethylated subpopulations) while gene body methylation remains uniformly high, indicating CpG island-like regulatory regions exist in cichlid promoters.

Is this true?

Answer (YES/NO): NO